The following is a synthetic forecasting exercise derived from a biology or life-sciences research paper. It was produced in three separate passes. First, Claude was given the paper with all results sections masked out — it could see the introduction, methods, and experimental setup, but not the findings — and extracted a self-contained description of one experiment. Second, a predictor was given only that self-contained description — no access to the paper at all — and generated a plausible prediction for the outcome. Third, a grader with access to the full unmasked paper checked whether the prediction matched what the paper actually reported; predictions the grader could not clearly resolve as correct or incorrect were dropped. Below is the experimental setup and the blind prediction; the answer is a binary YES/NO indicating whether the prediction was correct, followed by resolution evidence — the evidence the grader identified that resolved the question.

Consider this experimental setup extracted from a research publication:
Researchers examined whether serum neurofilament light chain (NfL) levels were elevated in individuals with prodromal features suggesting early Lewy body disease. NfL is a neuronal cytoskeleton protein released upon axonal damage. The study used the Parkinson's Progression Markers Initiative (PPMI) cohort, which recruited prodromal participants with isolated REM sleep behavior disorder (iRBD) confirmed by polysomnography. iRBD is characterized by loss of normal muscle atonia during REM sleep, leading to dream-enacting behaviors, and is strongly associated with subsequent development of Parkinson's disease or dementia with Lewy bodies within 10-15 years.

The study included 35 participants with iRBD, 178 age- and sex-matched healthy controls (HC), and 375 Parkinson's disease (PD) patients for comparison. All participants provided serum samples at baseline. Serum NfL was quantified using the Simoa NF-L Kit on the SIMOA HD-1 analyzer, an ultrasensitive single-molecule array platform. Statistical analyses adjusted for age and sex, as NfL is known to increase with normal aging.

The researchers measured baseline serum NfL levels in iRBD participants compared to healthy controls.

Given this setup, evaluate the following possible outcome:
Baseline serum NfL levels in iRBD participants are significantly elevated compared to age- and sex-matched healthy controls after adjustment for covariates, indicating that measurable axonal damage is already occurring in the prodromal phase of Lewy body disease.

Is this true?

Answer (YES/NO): NO